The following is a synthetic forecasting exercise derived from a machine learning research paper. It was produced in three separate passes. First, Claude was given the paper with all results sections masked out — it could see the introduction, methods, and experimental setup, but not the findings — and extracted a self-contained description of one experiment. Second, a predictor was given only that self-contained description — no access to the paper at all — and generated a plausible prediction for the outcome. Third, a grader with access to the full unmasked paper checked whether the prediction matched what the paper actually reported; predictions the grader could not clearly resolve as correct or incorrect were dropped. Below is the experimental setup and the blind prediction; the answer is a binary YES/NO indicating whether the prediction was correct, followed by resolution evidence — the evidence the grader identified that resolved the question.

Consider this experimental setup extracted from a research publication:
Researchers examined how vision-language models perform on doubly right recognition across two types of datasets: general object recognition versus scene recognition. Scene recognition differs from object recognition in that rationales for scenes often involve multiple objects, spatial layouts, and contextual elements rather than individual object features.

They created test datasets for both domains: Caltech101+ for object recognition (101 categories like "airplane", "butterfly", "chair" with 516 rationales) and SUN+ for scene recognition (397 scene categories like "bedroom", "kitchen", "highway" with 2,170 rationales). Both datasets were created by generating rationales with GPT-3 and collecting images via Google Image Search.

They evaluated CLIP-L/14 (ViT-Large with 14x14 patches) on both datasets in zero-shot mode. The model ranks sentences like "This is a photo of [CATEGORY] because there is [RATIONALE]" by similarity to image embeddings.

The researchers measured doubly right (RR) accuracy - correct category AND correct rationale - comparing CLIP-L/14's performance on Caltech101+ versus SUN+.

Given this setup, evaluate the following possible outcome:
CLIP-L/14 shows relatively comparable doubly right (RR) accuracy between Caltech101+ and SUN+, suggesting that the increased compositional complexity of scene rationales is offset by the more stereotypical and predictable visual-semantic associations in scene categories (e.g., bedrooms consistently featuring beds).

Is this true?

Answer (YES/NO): NO